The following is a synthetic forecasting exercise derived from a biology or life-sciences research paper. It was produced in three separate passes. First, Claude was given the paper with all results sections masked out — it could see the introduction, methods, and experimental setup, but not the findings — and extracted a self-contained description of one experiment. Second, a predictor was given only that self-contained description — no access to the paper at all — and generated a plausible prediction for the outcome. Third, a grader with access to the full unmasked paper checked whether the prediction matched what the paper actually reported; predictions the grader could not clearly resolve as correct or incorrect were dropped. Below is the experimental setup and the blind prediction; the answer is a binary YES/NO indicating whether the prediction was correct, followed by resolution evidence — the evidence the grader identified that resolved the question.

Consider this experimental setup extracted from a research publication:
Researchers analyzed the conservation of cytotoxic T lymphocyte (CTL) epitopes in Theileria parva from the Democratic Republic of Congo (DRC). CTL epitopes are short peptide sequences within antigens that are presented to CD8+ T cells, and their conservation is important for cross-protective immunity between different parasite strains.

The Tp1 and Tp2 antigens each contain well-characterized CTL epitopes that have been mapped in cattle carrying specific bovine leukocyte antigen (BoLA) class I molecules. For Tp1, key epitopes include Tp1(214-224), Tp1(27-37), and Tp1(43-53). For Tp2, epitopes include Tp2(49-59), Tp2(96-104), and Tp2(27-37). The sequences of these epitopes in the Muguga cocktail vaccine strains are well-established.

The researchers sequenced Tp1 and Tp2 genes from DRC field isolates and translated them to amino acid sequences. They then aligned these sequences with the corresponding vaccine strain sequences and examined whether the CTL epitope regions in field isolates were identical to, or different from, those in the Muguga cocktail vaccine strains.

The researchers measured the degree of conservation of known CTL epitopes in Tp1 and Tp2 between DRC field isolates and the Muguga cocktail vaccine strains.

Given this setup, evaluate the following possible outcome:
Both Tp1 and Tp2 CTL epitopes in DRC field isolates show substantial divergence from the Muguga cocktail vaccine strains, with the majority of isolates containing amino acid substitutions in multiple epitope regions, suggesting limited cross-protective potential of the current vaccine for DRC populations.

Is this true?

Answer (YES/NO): NO